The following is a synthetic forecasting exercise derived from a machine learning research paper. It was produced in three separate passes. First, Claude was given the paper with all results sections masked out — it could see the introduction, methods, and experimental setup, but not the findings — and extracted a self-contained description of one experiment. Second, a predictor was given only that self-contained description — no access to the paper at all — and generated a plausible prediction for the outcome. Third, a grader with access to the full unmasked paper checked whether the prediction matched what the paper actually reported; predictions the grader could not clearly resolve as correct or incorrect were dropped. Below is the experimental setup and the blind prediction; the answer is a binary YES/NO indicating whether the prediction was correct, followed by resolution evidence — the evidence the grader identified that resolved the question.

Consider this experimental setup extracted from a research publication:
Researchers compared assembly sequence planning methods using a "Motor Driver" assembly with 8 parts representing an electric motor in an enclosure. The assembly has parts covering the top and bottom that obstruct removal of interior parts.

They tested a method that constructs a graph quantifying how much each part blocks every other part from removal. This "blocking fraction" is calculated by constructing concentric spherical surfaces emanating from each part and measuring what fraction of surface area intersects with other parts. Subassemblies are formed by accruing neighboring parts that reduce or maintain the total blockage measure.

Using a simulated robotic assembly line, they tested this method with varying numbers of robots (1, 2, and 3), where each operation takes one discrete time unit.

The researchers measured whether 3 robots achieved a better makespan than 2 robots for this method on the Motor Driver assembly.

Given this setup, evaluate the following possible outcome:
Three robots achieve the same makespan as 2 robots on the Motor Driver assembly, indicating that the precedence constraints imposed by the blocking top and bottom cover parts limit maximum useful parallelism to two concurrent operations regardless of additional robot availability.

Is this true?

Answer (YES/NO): YES